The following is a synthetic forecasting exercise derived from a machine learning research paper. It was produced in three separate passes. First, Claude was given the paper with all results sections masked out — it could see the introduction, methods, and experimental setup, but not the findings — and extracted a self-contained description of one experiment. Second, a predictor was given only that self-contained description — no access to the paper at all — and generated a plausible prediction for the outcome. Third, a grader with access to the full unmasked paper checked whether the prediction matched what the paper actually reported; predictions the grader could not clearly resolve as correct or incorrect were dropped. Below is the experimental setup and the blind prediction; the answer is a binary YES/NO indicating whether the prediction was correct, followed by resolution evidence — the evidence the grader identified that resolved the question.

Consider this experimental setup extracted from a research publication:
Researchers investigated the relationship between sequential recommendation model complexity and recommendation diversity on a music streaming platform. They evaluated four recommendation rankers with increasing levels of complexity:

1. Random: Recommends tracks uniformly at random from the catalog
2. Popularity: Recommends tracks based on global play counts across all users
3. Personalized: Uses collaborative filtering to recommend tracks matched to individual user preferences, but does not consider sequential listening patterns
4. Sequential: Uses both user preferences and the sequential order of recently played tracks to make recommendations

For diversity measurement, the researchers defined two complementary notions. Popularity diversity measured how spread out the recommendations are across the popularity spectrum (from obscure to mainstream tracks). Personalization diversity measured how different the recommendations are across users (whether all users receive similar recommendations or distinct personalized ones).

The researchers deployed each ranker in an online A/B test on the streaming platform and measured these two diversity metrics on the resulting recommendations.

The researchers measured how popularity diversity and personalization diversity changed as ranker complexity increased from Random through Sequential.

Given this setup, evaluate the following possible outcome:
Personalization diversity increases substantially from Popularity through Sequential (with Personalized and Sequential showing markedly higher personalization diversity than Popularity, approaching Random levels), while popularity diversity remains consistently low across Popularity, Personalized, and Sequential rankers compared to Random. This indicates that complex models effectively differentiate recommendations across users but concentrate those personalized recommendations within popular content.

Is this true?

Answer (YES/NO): NO